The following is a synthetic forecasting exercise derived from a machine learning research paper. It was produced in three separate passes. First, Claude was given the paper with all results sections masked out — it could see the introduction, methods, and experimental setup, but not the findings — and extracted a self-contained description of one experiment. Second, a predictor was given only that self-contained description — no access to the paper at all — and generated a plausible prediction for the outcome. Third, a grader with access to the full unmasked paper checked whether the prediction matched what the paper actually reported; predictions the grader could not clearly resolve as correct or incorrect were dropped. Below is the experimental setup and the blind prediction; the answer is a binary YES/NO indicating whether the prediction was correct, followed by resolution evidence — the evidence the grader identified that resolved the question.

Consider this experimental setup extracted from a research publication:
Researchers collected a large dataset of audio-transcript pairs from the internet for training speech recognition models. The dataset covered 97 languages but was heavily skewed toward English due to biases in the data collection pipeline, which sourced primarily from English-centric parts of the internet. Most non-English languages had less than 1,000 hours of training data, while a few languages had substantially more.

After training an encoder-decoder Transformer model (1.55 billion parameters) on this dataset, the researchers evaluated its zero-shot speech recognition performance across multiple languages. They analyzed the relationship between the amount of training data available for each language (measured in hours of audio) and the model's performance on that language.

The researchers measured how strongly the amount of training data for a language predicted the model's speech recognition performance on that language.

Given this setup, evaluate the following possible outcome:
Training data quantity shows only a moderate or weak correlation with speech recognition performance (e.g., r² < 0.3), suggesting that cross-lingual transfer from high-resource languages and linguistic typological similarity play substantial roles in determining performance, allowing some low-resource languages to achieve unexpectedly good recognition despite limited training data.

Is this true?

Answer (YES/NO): NO